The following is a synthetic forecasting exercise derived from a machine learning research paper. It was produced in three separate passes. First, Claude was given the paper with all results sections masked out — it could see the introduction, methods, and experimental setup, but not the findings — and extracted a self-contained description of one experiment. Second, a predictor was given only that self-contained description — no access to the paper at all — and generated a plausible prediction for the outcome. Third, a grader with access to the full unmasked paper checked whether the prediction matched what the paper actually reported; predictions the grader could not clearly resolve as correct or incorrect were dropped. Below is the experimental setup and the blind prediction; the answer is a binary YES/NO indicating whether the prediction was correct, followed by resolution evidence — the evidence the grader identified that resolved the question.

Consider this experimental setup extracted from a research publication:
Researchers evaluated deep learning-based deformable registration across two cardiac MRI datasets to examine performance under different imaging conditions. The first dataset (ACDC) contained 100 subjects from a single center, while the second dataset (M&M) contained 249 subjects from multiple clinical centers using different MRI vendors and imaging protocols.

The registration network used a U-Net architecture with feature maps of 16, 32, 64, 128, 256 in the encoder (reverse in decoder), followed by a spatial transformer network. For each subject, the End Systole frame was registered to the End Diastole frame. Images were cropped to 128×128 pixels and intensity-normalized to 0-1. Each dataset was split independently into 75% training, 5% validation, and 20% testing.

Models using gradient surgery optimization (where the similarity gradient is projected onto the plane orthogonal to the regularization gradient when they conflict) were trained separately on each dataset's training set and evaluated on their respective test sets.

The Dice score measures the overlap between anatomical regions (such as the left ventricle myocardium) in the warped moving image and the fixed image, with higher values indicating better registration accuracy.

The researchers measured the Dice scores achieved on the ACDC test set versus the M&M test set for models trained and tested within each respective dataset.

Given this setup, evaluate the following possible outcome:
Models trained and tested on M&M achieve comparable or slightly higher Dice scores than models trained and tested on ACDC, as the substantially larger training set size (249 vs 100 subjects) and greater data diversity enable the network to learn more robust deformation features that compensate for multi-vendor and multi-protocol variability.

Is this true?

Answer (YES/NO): NO